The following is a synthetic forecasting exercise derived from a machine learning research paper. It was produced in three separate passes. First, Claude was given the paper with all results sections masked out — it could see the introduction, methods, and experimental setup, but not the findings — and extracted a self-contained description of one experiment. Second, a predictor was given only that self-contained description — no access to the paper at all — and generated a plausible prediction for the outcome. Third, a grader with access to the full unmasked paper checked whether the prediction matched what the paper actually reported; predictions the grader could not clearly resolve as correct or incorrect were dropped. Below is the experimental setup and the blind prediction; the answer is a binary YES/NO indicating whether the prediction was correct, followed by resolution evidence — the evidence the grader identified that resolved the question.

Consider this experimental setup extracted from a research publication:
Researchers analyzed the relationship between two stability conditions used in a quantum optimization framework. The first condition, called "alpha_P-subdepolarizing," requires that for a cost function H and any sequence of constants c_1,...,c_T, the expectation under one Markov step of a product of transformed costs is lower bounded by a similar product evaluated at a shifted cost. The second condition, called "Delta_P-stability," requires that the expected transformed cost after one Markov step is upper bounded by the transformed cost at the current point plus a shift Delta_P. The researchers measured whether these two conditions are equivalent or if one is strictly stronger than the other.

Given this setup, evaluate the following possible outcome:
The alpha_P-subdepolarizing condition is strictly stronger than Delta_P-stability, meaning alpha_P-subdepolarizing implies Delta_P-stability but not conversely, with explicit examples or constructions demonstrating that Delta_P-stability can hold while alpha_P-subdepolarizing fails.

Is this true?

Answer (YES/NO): NO